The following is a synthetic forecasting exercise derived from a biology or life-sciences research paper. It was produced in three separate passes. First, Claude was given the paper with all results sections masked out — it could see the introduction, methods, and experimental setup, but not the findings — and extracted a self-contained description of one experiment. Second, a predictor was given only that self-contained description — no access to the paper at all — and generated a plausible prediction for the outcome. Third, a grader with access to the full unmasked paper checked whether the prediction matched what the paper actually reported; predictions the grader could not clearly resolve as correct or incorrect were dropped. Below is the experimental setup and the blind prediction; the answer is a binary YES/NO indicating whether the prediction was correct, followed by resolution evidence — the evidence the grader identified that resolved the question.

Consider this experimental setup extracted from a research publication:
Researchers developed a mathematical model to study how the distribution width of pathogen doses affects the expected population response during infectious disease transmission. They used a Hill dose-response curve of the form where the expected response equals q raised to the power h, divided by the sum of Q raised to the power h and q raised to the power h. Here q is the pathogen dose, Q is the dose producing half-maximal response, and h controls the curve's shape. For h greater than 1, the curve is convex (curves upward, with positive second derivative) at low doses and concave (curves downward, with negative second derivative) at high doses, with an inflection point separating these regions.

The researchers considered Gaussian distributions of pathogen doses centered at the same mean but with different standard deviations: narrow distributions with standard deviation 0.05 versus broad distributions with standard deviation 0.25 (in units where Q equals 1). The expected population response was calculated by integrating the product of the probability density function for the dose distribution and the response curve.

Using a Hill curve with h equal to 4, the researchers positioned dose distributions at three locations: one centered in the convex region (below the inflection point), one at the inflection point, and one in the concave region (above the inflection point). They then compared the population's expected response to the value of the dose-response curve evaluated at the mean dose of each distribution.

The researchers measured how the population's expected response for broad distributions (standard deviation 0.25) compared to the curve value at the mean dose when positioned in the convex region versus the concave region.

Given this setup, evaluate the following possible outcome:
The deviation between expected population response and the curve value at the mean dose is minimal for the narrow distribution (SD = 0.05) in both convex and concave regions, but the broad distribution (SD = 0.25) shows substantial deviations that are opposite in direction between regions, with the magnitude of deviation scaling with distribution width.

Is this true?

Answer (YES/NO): YES